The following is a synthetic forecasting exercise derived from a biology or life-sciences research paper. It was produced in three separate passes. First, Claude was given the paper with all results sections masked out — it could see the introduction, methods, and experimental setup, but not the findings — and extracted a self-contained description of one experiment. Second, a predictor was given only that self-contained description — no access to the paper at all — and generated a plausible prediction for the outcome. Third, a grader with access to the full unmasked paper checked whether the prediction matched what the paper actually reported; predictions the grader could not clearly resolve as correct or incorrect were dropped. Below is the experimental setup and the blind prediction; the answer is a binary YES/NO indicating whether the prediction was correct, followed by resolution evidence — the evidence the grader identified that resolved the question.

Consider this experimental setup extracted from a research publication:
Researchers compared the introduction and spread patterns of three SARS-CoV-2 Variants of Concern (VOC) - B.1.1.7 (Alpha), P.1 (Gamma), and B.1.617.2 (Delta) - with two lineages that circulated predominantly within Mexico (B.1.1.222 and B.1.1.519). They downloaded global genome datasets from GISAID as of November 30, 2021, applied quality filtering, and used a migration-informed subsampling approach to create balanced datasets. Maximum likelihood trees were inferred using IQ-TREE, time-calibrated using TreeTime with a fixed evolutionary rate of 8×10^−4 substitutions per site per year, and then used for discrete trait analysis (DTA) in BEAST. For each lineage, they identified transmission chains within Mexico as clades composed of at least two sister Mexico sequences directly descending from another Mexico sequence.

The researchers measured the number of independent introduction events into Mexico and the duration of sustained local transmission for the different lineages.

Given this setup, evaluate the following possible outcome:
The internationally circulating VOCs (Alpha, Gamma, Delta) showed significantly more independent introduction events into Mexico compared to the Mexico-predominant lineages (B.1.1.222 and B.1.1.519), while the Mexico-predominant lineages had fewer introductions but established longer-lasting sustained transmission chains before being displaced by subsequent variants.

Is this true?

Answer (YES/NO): YES